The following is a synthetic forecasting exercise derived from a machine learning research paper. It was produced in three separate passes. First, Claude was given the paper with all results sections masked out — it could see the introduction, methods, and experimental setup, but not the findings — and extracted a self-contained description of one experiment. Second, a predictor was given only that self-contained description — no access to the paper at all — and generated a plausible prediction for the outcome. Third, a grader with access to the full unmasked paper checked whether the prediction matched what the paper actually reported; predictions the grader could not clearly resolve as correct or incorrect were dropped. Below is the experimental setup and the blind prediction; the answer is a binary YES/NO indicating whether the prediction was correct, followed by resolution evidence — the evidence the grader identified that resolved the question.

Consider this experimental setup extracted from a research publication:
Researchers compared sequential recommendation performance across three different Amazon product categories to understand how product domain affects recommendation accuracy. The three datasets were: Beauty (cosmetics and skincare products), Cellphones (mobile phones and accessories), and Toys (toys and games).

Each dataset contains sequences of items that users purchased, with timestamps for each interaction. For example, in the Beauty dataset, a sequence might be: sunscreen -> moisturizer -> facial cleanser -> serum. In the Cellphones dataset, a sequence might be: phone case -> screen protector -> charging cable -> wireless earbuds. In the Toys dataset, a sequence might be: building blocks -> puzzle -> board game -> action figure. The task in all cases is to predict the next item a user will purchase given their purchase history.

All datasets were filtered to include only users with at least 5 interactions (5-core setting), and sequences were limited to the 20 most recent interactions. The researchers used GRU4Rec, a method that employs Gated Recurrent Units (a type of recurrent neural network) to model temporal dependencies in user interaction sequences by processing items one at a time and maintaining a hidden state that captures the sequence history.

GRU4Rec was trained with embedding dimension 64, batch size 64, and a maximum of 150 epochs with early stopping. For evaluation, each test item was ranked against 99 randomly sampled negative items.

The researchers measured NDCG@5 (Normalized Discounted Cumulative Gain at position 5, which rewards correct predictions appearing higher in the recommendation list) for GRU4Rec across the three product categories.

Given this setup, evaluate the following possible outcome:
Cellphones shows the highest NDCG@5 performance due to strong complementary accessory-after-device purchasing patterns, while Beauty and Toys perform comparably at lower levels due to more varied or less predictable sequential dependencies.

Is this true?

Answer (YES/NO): NO